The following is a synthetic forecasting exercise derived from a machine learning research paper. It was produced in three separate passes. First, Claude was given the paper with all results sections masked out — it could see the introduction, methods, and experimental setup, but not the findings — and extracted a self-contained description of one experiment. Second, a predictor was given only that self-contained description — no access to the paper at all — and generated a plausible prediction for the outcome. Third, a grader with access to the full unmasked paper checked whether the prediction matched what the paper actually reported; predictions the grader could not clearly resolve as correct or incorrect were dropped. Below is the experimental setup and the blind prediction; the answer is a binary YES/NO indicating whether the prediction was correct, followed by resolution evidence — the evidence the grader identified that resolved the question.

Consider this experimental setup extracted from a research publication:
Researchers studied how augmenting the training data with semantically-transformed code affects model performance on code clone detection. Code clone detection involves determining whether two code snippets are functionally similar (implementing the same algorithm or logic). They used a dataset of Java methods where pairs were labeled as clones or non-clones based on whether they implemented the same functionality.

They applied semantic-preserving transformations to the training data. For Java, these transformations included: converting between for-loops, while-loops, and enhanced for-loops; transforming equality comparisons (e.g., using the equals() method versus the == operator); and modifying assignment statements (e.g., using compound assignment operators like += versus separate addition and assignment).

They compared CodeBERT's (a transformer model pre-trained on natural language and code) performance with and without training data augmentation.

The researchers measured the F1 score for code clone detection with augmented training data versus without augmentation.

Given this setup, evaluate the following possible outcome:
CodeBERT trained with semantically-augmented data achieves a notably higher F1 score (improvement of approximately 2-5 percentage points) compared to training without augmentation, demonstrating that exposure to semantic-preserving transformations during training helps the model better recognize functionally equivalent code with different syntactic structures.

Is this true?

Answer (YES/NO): NO